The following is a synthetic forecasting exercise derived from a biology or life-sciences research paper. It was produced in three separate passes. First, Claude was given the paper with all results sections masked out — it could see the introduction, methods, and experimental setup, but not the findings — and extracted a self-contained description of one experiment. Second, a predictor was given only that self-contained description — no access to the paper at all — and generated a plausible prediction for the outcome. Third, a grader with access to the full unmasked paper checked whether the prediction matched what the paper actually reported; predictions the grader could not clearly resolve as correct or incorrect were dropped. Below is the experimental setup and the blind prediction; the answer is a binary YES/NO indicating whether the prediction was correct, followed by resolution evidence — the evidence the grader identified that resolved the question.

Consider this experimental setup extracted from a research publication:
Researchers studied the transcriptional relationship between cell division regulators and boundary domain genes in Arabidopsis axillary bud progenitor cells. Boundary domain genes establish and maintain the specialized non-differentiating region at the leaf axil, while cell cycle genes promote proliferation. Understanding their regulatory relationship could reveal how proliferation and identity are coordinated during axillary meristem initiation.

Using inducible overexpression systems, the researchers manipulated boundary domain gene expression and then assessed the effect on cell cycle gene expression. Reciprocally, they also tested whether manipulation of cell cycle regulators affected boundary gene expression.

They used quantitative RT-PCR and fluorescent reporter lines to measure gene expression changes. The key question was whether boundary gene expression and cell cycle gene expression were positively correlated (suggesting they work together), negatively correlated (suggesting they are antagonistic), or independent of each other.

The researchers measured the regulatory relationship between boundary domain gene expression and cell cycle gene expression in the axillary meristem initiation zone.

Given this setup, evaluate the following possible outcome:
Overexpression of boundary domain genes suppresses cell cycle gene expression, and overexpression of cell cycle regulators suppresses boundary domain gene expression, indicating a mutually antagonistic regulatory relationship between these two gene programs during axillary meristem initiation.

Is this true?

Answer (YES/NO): NO